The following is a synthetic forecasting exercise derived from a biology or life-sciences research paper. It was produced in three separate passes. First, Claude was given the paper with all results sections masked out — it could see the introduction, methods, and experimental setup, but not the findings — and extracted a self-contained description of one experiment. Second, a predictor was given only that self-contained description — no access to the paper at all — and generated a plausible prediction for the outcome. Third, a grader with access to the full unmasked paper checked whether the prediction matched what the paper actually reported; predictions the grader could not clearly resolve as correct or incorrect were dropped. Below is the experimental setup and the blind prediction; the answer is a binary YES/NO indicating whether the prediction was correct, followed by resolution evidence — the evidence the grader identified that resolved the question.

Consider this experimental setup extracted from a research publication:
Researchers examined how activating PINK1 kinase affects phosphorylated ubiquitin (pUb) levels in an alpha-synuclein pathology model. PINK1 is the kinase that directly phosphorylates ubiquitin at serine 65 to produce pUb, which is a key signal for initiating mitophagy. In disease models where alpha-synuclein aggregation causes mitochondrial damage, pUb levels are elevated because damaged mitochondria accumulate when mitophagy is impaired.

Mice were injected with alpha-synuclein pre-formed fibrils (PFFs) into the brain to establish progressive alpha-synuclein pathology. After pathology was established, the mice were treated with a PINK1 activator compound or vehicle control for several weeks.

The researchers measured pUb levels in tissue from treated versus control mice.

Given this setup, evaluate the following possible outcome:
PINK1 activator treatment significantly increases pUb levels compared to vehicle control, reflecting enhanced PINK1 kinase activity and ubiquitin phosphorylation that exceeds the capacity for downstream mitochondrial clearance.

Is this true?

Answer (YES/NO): NO